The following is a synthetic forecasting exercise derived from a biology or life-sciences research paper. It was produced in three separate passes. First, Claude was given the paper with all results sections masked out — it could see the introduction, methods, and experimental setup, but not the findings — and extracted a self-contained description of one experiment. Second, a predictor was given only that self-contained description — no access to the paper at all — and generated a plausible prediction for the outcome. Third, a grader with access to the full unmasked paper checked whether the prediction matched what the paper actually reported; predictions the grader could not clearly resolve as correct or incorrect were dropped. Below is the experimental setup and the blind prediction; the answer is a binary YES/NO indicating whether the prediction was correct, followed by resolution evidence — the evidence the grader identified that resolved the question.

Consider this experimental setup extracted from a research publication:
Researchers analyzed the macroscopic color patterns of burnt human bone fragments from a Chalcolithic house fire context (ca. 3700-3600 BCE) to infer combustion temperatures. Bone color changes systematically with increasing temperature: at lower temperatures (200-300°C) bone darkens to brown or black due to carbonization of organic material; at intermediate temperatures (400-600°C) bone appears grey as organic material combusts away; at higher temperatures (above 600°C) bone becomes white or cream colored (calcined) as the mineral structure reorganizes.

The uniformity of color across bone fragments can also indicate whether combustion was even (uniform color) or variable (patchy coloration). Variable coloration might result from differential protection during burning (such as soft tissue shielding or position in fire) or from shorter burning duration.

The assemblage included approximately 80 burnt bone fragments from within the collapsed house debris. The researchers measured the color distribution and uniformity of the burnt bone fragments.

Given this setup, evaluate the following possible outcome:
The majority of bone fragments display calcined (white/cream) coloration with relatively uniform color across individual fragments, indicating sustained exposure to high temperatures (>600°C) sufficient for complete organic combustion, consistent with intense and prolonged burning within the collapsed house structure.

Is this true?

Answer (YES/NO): NO